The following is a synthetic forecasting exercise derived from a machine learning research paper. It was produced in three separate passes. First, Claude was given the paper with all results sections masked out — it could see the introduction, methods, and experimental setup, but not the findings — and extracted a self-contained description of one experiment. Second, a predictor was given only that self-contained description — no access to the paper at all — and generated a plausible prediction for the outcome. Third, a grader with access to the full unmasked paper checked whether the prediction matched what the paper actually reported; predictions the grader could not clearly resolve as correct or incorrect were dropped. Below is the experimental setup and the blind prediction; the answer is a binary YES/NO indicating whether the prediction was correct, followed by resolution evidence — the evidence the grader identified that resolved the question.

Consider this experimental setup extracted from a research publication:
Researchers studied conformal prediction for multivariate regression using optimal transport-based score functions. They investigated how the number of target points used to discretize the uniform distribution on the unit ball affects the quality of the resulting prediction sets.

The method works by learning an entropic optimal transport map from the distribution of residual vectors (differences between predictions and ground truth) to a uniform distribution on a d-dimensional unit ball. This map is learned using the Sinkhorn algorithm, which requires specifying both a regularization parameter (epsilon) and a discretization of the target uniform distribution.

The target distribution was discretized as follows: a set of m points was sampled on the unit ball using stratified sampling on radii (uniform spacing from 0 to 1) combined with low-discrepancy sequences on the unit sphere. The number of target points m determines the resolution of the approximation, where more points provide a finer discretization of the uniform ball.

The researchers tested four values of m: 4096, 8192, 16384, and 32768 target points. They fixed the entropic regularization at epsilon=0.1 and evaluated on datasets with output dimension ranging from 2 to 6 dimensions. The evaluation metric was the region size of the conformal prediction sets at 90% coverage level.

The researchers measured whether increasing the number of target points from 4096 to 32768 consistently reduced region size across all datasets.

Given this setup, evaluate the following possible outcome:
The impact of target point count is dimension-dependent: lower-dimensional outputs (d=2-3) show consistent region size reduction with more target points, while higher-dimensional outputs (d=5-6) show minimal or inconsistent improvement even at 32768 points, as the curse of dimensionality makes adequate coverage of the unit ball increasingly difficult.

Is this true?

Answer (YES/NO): NO